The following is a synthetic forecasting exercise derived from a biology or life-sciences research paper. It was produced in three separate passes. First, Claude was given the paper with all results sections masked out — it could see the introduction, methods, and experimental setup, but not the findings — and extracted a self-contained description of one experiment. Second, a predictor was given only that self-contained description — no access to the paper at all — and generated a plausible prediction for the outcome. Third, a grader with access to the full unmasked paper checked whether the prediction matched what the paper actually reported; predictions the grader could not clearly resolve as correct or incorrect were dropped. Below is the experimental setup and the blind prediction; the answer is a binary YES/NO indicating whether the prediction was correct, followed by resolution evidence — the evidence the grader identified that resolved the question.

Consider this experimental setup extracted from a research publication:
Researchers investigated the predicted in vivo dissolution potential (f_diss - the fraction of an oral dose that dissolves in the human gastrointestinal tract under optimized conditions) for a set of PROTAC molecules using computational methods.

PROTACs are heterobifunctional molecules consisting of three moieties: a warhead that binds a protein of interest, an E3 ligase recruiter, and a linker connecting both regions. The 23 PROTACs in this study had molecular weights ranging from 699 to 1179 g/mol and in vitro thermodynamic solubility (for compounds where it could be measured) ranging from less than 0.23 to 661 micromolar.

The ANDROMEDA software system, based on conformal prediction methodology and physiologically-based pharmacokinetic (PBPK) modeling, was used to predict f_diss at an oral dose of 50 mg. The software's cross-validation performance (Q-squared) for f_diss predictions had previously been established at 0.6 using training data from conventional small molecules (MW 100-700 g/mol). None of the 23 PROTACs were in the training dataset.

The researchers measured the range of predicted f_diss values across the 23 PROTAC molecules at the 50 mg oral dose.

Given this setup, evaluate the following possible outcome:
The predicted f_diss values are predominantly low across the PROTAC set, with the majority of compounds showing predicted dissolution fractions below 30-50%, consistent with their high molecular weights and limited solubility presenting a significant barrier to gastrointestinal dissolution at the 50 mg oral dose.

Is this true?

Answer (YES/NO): NO